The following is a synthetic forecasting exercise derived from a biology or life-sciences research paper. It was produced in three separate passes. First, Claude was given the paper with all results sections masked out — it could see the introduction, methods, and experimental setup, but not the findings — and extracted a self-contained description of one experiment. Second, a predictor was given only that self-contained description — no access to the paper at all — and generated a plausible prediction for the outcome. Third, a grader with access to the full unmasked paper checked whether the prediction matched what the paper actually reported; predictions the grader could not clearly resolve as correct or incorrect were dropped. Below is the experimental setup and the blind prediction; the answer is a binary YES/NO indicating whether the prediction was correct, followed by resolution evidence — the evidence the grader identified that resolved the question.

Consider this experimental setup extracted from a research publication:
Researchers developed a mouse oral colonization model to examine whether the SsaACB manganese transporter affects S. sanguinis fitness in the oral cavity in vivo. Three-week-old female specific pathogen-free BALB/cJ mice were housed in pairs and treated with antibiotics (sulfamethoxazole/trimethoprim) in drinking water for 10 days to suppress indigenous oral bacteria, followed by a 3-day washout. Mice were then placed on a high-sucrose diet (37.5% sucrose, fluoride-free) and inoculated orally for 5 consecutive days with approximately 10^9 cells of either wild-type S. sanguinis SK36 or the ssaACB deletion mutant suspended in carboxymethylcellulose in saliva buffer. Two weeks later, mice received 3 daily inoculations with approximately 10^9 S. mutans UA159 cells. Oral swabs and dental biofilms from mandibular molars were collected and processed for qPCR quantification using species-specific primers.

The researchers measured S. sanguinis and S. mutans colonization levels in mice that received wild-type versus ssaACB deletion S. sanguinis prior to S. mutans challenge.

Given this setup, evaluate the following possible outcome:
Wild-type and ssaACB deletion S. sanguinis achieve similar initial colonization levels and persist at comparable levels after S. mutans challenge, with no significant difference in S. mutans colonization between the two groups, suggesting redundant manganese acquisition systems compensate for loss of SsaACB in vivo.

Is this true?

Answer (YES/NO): NO